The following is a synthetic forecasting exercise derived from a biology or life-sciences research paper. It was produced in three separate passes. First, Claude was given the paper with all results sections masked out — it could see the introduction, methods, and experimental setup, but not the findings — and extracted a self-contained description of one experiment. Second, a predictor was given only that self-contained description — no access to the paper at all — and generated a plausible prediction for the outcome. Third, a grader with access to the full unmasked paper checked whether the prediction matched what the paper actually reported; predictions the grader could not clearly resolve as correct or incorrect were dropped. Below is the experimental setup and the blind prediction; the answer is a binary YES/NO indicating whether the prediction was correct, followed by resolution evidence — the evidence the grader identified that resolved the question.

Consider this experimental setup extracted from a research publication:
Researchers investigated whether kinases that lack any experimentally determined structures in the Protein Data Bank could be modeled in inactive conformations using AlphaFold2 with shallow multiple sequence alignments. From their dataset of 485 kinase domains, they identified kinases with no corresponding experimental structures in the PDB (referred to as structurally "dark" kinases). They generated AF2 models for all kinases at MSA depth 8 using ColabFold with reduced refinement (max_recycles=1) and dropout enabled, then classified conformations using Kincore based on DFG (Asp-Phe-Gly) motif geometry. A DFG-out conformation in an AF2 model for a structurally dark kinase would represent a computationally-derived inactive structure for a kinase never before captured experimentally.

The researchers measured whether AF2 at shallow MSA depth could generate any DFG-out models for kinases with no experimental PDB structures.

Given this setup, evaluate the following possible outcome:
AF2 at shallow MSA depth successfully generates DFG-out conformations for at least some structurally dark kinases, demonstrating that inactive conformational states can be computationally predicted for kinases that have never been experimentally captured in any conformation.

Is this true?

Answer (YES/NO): YES